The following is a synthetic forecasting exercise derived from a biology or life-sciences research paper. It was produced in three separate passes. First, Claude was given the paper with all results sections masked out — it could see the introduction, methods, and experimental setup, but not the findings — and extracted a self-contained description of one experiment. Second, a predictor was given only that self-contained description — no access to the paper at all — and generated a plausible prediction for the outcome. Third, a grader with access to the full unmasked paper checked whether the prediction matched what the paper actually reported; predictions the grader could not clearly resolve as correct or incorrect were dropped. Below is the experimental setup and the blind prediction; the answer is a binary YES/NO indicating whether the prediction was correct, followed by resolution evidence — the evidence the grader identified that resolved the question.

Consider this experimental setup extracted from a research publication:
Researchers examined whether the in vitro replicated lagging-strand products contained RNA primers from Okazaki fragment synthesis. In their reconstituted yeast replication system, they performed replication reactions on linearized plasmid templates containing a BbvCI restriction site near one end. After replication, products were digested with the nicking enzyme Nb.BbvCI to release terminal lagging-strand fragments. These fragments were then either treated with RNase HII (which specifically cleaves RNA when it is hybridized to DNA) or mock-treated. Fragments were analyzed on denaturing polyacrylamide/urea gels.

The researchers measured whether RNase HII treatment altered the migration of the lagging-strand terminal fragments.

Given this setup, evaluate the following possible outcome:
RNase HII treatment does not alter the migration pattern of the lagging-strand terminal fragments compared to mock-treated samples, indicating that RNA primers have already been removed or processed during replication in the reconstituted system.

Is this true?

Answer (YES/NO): NO